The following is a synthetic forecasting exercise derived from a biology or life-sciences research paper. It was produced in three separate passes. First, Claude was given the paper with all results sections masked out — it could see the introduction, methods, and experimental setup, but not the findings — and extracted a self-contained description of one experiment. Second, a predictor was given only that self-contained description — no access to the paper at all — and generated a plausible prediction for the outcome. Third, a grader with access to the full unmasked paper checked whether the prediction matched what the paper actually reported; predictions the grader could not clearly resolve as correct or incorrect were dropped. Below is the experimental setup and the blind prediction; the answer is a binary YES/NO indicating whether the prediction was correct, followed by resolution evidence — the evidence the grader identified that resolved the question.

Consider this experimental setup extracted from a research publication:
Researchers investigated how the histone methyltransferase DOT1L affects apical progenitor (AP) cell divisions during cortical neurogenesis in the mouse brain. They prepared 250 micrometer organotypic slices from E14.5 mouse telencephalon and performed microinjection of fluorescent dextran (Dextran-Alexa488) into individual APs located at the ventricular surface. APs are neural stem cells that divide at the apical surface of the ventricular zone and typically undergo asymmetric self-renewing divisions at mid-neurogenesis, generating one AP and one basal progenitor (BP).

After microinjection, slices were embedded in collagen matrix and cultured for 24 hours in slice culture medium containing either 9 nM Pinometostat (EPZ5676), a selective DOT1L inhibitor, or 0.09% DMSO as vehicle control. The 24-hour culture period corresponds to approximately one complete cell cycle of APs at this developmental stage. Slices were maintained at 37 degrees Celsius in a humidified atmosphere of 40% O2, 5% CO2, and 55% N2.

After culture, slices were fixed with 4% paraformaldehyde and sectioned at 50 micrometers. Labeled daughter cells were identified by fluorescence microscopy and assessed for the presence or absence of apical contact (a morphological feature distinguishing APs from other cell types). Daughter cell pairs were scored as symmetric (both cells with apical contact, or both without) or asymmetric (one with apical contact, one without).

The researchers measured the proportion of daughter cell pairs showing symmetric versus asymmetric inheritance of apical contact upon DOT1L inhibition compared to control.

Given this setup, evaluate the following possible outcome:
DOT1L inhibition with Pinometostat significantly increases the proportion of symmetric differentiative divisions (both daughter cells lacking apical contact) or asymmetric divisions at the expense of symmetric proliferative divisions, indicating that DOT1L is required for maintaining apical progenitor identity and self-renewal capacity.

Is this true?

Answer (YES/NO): NO